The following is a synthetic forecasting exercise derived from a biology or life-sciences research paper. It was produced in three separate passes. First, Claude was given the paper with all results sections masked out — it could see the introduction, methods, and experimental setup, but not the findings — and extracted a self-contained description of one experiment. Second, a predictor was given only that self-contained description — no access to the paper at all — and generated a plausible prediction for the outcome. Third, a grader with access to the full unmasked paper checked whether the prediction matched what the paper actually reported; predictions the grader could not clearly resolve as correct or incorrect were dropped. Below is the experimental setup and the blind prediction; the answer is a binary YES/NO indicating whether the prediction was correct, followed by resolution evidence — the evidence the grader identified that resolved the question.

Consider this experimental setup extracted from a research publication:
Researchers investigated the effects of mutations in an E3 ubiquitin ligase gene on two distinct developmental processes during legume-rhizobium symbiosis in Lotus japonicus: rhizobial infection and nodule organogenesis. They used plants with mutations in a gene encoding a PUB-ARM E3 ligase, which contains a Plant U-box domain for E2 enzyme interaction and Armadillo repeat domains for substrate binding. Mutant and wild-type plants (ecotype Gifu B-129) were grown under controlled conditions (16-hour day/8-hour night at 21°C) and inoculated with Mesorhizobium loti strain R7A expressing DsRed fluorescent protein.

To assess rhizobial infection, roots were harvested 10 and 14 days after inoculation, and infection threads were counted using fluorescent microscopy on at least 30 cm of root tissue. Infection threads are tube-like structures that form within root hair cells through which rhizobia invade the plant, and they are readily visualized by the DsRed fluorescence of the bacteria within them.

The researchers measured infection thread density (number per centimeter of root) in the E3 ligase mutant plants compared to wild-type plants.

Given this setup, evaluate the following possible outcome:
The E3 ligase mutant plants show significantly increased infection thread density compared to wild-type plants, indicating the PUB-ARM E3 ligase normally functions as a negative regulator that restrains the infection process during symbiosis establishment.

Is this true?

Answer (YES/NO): NO